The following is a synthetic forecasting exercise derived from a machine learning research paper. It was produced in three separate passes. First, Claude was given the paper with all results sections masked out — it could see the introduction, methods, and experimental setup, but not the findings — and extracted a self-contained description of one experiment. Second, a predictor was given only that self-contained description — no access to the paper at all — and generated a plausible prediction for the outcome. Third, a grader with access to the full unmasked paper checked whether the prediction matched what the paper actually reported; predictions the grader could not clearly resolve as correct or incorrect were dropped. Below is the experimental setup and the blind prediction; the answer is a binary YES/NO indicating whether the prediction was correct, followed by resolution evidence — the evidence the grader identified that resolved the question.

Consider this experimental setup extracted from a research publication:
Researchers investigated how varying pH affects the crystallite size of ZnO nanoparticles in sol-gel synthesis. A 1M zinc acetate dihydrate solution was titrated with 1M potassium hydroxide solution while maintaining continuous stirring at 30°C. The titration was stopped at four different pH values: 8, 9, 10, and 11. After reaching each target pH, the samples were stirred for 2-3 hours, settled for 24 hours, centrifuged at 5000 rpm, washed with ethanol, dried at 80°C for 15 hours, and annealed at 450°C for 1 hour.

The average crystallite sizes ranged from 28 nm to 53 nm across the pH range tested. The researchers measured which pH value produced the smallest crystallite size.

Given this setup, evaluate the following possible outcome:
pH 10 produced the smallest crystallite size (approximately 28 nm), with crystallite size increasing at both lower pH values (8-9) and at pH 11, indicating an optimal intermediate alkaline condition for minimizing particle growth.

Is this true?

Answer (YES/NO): YES